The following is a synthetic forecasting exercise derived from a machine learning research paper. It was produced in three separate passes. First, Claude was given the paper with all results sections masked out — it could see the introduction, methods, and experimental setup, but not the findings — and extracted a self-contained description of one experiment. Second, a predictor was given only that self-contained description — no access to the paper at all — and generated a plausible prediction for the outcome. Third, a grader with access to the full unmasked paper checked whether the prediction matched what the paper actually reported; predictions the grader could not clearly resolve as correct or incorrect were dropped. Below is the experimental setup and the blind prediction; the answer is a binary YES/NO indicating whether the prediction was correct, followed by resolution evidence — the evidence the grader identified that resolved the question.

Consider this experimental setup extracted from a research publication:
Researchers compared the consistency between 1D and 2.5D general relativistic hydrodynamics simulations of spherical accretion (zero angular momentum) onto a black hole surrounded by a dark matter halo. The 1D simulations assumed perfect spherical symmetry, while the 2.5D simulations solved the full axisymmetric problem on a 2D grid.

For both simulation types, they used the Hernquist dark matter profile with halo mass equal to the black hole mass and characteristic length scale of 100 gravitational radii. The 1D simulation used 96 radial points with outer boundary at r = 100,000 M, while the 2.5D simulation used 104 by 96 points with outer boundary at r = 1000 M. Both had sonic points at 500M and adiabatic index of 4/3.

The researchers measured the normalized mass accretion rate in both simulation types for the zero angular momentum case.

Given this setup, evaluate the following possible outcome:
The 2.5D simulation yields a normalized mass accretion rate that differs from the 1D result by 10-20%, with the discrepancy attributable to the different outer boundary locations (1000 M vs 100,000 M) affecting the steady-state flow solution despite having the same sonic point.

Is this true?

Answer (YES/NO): NO